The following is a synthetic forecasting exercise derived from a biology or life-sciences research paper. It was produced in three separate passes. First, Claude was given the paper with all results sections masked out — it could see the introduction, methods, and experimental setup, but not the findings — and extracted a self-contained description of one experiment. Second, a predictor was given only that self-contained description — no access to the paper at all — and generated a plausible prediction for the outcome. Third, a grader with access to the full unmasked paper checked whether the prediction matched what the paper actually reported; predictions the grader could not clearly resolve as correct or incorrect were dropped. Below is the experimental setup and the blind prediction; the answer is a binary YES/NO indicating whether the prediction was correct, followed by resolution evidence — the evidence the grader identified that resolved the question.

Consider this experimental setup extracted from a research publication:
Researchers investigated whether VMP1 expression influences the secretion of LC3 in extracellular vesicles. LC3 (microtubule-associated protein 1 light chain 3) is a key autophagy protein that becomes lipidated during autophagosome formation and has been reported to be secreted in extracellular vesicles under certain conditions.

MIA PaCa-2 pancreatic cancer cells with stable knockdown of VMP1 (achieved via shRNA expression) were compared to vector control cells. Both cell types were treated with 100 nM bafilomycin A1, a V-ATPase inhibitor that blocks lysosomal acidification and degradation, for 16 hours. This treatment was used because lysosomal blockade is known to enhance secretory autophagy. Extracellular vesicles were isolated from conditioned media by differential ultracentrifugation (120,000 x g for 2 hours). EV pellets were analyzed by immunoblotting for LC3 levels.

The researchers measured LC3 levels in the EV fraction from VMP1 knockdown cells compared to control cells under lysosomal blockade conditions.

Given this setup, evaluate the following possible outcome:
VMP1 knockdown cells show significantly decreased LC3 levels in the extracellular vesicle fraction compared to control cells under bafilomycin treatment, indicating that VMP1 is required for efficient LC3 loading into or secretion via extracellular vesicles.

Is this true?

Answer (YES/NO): YES